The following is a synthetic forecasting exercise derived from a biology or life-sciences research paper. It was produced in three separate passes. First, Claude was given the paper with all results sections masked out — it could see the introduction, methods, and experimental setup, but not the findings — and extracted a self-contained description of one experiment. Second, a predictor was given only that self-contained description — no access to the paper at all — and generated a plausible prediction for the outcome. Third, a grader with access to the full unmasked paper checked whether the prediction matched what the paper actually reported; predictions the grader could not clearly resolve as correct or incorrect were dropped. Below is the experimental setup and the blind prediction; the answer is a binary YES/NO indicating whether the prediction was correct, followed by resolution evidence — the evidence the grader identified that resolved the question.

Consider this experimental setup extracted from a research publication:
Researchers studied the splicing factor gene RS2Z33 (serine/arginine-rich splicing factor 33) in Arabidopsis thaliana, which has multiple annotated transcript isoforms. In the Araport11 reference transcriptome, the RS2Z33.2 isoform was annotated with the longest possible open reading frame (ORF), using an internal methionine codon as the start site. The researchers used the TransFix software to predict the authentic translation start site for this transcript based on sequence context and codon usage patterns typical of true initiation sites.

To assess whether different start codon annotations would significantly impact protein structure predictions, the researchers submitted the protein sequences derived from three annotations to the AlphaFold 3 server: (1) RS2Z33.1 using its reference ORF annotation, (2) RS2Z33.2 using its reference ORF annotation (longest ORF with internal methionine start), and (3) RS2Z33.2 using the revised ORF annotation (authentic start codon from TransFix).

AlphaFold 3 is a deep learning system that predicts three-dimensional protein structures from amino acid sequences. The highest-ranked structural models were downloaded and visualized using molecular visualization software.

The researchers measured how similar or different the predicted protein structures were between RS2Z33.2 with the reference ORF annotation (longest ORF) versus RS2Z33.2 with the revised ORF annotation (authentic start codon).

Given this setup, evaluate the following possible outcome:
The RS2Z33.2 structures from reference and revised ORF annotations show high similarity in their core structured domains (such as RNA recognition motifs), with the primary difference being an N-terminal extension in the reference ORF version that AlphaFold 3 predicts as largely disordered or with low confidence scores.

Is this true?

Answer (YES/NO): NO